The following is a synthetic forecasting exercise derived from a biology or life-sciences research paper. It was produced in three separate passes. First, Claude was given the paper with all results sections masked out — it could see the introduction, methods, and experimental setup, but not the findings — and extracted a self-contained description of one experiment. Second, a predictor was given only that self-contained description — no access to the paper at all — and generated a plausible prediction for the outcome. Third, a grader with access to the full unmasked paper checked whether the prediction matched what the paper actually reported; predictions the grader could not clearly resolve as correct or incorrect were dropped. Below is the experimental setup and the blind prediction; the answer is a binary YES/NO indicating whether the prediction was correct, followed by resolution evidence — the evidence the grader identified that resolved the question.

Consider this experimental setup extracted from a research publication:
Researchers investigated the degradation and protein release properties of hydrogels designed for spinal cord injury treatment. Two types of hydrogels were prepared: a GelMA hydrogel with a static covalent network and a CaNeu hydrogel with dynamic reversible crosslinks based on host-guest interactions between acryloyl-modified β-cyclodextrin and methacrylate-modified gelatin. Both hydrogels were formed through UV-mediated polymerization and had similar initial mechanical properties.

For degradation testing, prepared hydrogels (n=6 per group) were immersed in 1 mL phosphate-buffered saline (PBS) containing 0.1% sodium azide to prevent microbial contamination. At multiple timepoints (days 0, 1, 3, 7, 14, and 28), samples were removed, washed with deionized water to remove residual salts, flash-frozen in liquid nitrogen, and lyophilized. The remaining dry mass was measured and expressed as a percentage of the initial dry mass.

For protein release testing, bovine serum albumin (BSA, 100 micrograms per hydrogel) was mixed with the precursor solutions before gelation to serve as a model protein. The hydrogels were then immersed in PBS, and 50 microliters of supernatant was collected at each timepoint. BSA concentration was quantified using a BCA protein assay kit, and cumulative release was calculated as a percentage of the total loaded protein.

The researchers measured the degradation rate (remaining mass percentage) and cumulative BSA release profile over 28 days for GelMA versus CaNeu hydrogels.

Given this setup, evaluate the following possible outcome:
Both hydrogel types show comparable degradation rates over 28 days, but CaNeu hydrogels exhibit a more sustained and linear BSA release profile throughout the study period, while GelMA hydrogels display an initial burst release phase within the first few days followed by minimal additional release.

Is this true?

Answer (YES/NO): NO